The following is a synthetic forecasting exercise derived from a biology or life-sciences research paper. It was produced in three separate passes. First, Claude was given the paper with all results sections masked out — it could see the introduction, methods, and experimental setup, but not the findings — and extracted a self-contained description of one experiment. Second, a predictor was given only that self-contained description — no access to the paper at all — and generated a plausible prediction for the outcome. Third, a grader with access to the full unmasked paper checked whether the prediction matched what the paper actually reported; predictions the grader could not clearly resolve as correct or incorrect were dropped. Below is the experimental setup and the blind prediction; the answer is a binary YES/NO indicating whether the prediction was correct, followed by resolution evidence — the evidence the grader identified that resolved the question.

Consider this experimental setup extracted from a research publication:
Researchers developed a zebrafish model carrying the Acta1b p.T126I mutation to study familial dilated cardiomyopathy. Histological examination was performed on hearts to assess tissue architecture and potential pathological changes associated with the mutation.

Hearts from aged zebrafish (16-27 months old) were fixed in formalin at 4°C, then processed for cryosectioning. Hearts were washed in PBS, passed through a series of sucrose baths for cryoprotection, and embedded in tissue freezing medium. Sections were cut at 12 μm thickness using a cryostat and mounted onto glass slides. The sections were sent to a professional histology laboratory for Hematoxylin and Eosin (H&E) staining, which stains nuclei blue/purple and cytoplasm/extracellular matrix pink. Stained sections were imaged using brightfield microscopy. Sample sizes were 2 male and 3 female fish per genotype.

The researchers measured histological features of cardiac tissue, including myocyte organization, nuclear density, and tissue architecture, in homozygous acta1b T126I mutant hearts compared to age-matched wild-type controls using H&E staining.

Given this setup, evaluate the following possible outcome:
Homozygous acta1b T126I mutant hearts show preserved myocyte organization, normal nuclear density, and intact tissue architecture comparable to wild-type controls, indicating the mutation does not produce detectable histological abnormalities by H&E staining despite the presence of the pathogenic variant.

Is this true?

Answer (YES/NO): NO